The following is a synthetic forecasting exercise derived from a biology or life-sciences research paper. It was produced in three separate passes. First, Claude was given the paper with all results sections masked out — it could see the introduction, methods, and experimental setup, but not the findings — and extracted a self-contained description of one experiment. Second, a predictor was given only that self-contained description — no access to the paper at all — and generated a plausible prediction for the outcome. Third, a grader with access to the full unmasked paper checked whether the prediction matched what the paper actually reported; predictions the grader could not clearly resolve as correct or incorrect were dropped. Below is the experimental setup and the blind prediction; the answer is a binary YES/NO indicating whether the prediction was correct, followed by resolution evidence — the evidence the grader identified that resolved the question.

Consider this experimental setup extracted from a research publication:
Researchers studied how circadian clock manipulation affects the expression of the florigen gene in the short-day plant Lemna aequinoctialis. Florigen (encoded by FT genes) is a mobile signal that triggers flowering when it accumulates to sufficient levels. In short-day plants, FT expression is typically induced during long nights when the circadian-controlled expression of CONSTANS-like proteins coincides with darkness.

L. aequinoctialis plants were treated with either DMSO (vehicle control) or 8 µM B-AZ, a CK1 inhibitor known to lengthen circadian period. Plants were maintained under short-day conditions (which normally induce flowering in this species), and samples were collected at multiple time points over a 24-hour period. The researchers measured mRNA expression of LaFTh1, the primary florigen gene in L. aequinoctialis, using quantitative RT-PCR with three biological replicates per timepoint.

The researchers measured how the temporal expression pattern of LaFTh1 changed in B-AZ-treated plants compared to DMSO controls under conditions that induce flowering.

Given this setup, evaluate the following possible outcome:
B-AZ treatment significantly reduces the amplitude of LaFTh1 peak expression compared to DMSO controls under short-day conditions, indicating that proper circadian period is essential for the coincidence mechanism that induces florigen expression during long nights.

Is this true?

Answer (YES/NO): YES